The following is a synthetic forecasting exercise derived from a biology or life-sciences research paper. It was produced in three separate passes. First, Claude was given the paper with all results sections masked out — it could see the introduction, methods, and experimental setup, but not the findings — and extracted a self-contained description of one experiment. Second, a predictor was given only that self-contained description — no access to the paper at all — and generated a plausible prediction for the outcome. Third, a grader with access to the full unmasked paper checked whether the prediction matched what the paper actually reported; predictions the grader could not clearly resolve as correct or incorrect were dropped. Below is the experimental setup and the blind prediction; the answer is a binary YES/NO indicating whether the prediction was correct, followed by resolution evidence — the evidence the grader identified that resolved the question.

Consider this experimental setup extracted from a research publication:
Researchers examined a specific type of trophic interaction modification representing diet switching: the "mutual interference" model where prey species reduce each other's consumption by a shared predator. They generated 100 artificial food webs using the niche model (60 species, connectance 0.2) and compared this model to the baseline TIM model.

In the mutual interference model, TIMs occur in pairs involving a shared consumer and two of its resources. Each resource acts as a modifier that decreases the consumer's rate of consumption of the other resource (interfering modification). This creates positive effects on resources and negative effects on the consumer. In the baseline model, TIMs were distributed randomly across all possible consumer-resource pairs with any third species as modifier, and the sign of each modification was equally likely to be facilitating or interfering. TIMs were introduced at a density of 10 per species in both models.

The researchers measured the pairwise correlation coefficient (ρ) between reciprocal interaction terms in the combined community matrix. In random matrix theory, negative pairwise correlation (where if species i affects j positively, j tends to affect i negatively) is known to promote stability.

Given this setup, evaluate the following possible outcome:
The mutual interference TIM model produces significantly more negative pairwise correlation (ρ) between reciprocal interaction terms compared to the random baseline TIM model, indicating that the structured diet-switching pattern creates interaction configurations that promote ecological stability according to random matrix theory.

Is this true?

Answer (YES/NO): NO